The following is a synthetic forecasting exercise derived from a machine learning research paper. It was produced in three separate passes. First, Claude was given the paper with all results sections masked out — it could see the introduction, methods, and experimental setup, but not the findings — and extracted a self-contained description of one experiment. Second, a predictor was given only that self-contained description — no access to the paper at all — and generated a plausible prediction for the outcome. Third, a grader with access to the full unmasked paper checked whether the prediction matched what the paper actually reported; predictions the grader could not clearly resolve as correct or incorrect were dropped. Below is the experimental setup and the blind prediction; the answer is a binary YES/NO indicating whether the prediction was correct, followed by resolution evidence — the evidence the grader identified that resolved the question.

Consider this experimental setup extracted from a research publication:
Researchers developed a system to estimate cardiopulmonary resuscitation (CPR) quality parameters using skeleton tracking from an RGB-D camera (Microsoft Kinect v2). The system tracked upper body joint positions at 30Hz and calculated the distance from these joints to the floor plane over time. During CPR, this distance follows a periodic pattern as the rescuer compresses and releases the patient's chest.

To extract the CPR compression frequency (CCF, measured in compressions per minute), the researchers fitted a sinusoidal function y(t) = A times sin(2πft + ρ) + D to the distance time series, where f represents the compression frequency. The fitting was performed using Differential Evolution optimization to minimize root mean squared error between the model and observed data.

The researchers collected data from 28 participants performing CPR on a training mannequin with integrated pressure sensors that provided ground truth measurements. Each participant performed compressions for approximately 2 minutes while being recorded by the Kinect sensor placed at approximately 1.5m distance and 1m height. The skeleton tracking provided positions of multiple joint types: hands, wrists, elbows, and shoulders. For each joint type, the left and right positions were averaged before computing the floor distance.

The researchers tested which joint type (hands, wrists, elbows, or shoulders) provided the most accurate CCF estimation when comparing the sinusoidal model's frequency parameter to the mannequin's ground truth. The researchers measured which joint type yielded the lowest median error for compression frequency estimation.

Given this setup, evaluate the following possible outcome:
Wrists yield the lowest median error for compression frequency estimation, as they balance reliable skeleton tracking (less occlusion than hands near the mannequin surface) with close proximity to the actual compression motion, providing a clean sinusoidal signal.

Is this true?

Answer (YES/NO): NO